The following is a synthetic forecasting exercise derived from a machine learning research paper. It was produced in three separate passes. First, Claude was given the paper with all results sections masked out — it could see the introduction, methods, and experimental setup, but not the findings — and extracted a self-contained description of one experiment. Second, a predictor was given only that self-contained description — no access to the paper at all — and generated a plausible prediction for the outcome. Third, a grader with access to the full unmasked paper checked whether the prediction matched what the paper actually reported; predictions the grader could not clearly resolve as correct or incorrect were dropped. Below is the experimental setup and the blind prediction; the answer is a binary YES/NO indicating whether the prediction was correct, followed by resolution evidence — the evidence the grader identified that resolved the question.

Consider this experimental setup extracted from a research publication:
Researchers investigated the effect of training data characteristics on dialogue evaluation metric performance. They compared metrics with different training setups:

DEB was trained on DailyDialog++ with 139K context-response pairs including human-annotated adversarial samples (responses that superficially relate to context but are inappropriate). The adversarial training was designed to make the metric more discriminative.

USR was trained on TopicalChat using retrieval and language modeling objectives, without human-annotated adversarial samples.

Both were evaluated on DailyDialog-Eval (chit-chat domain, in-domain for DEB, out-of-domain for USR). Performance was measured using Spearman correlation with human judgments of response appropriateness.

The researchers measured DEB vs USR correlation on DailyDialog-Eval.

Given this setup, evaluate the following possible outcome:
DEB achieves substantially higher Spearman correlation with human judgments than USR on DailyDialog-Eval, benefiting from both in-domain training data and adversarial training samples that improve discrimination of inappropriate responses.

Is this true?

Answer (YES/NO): YES